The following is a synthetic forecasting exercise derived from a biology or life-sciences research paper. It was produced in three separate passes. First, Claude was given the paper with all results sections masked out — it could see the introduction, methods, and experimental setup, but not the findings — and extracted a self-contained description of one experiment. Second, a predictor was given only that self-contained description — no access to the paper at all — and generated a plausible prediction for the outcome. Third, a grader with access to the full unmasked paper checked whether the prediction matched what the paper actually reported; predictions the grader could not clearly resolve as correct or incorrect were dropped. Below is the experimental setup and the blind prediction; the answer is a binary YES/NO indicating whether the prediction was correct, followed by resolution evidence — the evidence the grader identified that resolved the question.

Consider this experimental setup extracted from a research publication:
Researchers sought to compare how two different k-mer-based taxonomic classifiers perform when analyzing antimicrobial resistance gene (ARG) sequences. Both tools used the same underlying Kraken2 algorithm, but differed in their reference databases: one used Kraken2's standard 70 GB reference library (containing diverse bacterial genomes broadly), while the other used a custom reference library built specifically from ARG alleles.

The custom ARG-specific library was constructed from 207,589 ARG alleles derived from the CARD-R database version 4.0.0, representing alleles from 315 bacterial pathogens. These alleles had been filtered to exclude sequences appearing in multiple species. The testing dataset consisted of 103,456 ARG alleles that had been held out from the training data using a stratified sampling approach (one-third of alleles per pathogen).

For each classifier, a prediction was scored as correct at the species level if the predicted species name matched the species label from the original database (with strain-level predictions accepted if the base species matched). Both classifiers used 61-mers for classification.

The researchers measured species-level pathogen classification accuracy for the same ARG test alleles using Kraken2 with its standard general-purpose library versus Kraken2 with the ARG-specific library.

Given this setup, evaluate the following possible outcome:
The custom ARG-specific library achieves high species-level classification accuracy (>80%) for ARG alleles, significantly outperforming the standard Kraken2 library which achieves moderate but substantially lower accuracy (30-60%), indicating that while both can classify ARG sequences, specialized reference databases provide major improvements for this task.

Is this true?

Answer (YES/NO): NO